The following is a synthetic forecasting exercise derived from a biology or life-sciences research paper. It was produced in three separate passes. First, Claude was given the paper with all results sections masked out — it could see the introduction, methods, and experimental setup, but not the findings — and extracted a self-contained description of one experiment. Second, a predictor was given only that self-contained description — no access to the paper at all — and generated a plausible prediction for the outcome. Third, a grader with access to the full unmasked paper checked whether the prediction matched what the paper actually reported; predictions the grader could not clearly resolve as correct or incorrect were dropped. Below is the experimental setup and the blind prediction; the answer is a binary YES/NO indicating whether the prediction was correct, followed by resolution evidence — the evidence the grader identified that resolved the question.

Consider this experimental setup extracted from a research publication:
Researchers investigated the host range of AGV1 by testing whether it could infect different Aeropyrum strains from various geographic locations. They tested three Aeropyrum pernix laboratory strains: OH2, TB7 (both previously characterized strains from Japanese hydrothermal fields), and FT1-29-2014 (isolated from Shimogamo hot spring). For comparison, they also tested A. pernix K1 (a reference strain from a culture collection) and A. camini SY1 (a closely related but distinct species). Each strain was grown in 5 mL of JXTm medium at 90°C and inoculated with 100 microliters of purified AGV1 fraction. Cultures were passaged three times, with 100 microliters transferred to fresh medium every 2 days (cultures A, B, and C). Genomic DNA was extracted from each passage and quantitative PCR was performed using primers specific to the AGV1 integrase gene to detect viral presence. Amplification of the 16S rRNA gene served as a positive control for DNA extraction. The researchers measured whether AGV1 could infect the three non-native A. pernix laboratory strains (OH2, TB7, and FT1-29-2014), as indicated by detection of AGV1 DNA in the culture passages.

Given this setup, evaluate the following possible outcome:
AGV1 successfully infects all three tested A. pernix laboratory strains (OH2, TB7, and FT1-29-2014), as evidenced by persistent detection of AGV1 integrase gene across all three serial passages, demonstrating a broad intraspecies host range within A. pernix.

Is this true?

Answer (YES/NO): NO